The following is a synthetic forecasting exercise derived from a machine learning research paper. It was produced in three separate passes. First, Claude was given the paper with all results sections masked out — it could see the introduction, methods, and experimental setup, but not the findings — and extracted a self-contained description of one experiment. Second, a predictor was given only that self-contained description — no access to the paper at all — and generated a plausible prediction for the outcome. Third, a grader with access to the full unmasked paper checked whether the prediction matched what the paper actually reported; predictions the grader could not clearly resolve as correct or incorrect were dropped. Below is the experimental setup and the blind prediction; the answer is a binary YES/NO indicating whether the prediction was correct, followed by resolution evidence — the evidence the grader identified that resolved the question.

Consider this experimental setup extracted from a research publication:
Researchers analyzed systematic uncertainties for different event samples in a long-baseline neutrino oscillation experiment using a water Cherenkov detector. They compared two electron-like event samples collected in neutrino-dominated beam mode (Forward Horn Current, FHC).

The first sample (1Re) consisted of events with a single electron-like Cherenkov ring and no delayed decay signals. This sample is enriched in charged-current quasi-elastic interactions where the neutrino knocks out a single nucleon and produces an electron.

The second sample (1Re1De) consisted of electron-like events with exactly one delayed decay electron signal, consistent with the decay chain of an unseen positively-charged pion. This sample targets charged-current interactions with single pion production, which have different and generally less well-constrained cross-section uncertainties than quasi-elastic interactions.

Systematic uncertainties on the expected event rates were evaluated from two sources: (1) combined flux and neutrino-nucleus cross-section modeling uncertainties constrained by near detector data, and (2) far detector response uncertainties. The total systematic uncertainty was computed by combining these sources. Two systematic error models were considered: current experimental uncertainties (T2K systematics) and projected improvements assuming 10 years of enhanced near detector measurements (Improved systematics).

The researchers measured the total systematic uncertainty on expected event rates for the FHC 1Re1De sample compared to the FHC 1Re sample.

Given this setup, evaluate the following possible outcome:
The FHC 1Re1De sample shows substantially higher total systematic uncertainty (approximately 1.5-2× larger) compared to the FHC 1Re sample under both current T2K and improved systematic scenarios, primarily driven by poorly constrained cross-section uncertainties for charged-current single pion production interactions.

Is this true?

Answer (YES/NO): NO